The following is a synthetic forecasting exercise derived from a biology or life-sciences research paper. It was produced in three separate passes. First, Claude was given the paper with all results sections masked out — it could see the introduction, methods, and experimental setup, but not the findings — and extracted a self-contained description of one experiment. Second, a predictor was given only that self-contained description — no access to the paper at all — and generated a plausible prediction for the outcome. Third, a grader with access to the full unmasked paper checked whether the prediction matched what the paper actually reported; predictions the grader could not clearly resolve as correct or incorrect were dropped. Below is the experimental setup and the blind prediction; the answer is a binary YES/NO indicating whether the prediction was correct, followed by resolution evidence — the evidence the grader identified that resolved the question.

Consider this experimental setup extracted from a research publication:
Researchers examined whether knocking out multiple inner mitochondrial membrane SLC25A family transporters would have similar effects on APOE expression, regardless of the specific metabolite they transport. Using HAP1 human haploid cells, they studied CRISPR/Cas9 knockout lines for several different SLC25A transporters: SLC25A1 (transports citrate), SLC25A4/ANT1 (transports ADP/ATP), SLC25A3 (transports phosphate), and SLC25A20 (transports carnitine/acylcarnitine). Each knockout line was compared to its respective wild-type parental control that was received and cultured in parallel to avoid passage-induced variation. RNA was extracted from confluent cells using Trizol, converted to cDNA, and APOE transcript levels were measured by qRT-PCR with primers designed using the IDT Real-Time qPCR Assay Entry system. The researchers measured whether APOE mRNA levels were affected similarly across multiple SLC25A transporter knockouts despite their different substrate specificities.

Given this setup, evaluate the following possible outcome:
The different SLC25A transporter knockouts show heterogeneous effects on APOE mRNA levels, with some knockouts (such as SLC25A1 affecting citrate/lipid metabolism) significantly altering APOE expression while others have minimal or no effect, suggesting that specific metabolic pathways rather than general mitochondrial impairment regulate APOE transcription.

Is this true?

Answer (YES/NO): NO